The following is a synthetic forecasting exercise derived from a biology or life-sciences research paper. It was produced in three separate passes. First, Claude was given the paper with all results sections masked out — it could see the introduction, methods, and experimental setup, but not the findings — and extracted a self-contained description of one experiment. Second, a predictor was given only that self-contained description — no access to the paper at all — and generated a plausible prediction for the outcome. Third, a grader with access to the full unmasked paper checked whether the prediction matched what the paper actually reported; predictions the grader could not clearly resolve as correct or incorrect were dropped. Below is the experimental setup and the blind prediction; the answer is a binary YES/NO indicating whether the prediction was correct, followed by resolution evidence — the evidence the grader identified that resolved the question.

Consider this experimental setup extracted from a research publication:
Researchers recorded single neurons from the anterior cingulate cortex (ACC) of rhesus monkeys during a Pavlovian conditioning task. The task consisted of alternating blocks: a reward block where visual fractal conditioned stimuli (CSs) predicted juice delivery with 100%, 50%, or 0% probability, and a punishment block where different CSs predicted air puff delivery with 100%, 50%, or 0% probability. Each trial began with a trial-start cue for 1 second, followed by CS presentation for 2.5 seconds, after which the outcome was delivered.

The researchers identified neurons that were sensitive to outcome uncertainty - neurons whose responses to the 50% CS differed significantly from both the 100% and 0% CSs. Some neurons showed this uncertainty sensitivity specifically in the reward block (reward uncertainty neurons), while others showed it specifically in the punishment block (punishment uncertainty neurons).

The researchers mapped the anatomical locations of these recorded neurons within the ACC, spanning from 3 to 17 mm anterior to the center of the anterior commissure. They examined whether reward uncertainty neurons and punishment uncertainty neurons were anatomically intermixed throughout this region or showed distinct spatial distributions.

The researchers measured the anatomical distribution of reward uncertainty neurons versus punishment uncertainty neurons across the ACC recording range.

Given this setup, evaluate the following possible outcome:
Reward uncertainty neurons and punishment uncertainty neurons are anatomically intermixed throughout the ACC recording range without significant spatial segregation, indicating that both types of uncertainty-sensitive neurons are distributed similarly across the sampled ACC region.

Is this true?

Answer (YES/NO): NO